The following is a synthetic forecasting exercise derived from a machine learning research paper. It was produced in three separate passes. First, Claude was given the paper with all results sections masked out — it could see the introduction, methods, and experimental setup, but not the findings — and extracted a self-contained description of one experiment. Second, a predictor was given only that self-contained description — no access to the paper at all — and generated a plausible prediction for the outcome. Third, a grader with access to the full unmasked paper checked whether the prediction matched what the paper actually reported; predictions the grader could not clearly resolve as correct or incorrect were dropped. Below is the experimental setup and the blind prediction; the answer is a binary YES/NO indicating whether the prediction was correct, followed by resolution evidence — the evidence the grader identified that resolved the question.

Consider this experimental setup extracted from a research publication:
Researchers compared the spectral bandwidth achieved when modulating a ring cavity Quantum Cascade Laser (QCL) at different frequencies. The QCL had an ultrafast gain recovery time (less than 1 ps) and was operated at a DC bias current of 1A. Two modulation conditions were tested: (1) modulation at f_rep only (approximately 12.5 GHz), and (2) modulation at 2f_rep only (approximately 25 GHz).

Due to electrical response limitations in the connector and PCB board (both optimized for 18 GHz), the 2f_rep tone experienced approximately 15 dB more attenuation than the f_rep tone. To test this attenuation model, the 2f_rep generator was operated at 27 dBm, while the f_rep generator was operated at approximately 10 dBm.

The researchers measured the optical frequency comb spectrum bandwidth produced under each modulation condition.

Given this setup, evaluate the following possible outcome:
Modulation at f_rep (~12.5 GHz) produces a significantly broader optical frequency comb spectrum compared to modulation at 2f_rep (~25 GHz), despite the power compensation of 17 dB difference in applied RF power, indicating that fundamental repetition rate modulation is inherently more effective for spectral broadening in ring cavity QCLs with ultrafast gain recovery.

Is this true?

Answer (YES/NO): NO